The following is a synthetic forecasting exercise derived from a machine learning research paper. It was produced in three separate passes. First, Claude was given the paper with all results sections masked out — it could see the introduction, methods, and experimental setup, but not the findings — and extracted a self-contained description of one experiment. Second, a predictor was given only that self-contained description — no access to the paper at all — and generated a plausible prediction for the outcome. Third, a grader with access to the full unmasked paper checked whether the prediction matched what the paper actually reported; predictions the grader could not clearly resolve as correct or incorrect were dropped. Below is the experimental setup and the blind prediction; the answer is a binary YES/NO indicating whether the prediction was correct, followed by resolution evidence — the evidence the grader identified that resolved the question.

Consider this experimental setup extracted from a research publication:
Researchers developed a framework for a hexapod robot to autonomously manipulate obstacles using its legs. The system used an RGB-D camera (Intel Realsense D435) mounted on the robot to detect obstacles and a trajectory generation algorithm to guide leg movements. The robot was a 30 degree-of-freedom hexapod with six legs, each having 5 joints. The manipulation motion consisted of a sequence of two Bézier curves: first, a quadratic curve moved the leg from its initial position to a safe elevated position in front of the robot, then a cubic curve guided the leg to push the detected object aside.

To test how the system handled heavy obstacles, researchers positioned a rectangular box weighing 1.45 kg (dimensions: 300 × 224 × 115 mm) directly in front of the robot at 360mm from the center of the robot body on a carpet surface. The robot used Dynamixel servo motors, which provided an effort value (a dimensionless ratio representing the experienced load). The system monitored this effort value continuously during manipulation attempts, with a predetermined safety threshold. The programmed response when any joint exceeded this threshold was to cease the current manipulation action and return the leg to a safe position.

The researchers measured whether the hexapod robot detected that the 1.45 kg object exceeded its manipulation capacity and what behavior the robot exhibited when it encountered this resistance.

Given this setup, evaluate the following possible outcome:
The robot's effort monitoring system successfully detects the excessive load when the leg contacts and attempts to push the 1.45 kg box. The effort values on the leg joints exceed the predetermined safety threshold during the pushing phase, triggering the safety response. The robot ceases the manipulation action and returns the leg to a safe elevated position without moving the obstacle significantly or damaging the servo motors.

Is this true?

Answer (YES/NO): NO